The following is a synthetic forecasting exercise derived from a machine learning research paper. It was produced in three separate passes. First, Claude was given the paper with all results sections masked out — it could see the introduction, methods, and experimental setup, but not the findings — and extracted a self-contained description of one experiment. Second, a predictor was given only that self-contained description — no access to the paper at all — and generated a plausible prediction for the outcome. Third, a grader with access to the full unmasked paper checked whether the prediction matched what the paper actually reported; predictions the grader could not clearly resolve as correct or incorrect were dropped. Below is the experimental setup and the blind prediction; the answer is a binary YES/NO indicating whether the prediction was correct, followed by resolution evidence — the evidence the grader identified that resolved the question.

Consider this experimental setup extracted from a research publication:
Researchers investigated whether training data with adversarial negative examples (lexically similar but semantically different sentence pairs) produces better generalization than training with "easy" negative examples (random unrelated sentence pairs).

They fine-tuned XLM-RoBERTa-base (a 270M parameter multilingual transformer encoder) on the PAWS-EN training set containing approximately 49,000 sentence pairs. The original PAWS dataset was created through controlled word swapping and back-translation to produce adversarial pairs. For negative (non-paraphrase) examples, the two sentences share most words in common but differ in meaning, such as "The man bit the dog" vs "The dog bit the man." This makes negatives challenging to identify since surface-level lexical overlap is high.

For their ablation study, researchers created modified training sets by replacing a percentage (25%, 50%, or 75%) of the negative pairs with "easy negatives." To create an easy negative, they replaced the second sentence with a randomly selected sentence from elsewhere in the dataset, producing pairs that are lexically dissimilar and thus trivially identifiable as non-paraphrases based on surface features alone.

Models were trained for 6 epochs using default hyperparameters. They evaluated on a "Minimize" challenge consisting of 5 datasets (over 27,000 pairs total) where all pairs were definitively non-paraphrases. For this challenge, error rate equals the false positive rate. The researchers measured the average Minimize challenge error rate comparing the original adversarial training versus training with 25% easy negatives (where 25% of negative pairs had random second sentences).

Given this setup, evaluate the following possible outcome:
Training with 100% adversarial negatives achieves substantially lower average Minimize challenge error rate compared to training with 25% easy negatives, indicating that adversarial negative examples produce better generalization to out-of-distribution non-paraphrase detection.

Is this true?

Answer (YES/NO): NO